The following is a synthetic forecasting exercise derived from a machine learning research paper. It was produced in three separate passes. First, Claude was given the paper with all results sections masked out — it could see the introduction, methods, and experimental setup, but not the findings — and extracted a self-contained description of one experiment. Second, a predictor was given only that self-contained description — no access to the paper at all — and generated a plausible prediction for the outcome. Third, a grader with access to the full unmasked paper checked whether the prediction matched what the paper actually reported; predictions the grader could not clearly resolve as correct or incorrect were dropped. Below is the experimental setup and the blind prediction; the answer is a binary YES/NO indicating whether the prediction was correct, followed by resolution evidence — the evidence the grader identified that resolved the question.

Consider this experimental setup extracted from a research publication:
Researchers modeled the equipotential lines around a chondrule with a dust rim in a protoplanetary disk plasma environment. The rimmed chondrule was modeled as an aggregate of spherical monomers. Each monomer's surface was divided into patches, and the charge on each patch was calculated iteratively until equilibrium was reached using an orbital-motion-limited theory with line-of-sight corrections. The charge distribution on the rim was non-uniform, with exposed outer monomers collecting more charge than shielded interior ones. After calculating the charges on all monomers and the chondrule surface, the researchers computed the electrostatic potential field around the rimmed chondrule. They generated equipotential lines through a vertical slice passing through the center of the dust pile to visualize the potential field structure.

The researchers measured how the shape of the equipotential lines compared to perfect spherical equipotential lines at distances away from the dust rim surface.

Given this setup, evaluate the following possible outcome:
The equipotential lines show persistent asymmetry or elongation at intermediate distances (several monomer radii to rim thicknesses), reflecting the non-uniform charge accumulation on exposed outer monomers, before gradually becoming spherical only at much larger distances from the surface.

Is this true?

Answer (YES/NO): NO